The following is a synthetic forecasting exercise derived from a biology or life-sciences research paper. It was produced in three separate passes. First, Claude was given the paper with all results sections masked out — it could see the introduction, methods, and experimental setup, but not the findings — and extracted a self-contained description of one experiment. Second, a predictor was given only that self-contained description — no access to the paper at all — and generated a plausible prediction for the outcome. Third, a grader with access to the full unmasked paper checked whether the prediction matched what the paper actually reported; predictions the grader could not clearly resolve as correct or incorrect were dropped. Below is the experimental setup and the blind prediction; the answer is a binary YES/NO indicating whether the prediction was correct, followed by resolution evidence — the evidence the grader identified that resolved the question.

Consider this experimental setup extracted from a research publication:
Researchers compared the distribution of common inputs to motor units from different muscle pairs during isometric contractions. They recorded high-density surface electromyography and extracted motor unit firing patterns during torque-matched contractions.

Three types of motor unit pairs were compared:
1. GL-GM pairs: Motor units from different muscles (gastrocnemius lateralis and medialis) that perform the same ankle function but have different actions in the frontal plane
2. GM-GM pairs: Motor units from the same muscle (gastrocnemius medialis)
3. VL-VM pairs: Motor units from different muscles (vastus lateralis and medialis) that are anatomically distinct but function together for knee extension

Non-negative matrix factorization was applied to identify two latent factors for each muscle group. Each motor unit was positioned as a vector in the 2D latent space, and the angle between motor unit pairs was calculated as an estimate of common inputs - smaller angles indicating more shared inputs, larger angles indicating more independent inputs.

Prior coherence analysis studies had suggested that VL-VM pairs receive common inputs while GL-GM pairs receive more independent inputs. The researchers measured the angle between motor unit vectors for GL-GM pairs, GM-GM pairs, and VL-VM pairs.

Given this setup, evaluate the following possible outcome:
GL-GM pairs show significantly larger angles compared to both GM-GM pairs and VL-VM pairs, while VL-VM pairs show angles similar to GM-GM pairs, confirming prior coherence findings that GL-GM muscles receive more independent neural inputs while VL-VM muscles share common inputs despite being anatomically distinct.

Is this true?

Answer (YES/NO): NO